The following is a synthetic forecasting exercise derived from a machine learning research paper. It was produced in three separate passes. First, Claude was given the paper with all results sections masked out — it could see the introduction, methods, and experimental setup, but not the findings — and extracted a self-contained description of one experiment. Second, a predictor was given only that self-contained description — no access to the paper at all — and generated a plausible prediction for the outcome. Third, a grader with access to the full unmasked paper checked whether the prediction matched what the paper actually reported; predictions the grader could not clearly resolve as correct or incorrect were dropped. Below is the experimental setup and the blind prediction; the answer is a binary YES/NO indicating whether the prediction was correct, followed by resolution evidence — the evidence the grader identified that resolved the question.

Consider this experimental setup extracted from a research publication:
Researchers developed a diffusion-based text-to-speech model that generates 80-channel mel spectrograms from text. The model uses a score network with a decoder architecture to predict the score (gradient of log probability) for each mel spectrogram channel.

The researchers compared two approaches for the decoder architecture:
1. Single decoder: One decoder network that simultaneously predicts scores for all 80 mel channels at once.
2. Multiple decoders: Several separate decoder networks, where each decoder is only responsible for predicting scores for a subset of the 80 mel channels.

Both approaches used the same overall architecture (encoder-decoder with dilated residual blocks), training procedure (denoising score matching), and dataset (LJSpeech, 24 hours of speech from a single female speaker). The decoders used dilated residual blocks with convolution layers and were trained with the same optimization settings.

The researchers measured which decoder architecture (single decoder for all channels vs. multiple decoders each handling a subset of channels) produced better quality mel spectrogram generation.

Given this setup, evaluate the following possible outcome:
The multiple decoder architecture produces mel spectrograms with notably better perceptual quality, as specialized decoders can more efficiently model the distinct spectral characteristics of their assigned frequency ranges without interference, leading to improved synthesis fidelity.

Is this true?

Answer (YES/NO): YES